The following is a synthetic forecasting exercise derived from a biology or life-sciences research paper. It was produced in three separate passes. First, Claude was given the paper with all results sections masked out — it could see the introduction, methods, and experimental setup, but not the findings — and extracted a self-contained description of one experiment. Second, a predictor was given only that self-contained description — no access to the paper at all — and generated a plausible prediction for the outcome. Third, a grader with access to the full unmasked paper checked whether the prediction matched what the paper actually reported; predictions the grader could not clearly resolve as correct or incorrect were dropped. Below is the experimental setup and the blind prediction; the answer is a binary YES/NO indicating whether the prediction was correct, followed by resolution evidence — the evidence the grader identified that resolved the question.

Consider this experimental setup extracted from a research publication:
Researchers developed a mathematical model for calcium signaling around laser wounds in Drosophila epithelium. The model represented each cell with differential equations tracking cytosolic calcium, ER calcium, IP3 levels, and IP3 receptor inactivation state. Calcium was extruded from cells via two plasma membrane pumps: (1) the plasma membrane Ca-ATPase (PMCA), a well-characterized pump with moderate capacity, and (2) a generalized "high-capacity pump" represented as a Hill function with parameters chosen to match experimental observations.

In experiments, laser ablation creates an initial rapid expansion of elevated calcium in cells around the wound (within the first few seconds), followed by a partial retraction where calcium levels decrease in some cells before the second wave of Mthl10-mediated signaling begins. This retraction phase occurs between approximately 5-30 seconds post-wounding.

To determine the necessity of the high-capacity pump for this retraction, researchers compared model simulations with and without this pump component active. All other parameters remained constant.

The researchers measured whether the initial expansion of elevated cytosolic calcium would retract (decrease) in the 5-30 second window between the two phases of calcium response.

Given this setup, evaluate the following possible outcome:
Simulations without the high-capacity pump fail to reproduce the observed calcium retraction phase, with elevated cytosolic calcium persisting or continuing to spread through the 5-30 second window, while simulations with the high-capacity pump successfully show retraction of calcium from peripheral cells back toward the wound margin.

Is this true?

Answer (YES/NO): YES